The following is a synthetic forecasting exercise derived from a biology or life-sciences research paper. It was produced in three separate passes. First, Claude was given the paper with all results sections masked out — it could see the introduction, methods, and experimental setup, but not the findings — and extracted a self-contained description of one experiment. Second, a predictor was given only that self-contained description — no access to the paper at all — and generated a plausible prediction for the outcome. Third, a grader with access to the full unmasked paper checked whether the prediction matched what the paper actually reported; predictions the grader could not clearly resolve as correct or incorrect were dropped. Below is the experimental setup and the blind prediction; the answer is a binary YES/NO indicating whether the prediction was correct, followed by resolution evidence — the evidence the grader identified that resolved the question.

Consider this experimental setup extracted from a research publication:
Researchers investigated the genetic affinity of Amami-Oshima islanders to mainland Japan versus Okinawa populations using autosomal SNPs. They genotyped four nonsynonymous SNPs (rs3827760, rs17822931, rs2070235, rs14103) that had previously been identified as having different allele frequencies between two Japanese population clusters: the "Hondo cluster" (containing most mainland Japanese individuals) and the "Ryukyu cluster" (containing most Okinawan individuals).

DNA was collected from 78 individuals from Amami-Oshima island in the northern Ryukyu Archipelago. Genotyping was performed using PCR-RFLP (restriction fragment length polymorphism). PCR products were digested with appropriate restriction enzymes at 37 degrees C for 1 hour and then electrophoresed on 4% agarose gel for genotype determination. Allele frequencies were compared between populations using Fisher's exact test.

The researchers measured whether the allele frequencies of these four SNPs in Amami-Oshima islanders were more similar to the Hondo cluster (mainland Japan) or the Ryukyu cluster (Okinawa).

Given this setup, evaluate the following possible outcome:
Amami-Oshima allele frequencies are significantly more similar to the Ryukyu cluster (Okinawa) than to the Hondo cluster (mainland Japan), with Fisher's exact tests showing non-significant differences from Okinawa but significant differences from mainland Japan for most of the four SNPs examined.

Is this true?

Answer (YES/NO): YES